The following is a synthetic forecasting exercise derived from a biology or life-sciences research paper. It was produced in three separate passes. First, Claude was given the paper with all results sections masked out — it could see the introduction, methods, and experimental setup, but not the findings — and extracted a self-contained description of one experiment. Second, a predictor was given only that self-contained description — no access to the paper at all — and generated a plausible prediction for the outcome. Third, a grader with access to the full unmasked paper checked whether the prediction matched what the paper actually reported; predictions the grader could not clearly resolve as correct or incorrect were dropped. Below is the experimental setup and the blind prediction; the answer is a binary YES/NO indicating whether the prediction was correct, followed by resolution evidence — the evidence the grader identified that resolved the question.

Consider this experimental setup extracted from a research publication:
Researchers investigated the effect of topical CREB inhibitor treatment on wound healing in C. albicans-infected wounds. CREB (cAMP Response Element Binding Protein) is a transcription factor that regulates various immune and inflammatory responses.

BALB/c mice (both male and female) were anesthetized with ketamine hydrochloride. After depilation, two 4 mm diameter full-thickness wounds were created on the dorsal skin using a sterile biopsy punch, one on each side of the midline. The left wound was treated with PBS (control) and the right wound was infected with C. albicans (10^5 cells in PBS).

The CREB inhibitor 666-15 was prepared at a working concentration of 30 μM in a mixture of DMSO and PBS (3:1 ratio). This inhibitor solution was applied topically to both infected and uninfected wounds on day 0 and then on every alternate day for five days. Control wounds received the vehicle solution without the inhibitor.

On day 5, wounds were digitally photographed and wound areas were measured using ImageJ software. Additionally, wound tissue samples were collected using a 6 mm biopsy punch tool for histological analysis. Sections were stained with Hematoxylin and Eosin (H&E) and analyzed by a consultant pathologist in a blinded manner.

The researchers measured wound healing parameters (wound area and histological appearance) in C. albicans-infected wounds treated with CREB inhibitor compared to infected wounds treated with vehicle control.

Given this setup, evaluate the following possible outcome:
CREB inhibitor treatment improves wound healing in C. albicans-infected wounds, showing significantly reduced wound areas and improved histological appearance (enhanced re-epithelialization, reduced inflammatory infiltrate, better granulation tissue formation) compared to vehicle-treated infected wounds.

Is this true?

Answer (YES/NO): YES